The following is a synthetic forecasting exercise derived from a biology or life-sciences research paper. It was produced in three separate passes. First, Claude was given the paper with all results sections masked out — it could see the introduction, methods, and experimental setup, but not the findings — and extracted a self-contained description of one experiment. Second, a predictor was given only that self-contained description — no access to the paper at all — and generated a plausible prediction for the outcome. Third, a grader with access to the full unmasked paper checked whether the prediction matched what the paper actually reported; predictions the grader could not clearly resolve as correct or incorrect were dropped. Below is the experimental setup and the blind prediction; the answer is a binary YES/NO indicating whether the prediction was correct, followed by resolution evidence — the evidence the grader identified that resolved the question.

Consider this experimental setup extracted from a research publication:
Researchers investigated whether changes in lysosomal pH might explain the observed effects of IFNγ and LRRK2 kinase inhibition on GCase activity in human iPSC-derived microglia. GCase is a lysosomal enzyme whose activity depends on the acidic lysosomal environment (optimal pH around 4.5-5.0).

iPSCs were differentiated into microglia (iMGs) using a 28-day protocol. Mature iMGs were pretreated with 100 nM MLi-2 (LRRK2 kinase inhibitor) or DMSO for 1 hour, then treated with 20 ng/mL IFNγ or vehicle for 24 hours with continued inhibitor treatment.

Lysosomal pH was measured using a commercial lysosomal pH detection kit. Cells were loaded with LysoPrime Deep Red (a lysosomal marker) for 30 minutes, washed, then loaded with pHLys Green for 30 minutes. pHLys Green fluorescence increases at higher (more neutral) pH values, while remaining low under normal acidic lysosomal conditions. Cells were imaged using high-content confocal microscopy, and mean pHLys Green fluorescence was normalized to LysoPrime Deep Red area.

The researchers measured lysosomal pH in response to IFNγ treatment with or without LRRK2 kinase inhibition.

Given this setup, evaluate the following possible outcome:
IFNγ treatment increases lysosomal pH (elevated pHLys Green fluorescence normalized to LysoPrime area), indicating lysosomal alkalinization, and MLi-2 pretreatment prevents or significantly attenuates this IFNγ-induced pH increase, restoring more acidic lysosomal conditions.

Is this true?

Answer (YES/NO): NO